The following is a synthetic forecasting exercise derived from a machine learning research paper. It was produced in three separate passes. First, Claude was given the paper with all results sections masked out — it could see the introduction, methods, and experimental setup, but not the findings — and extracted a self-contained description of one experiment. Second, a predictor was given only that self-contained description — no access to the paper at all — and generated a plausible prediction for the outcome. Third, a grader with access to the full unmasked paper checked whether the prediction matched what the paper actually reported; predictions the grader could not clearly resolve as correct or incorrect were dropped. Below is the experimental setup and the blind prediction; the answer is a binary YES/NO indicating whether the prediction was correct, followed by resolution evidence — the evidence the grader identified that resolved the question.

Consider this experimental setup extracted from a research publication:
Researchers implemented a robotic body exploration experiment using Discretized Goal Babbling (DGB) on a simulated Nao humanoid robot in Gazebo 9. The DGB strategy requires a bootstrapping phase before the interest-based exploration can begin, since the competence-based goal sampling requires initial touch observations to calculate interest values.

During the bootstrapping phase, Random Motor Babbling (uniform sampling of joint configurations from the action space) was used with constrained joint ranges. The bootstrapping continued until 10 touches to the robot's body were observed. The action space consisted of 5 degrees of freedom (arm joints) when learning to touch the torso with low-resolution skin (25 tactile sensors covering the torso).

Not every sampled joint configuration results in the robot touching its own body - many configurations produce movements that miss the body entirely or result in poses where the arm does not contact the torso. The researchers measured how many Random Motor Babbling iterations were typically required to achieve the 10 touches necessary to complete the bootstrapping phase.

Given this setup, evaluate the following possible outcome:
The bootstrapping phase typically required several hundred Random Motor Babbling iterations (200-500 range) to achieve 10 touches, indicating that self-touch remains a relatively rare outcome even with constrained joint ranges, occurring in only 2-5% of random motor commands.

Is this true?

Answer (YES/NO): NO